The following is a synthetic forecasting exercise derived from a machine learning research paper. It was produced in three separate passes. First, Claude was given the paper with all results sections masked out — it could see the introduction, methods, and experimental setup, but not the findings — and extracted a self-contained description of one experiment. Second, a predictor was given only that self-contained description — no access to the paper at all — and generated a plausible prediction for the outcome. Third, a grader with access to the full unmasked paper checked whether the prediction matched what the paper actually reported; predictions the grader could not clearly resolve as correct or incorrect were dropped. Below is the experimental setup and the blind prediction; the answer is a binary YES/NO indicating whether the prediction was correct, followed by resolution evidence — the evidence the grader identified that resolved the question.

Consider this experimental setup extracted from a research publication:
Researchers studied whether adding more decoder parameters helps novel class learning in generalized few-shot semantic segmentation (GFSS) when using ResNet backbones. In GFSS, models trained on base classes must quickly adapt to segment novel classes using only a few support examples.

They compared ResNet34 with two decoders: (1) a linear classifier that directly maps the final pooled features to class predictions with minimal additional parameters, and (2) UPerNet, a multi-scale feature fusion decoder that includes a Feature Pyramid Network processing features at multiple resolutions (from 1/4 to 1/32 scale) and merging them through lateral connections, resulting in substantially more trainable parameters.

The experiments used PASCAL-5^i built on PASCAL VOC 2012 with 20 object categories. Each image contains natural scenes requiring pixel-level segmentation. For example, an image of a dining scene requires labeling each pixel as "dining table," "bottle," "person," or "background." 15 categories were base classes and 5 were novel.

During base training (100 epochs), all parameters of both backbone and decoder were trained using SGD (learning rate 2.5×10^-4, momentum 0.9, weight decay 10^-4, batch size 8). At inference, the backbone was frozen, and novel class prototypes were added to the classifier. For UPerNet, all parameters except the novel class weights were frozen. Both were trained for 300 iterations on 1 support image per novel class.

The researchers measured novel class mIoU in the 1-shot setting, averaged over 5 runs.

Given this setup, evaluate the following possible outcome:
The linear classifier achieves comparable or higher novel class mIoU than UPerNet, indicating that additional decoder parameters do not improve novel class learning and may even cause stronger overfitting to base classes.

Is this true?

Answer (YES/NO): YES